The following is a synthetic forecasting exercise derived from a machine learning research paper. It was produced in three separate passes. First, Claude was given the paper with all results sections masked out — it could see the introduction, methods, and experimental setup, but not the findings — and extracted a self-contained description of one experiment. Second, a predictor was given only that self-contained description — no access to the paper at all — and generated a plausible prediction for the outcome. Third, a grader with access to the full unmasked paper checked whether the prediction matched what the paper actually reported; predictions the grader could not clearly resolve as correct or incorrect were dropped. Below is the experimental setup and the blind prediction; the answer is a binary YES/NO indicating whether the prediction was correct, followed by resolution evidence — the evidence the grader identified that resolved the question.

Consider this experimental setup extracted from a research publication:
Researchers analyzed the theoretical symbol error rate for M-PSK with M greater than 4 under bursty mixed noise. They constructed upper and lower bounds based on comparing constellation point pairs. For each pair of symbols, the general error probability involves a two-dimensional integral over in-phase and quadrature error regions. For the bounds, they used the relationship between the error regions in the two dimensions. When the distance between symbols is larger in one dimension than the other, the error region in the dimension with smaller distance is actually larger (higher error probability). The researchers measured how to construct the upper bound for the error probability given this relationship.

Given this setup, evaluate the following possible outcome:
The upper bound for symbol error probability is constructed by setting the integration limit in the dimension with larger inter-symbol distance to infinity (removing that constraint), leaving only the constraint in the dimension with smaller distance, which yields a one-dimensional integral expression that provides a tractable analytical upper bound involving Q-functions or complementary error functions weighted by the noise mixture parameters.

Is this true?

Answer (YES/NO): NO